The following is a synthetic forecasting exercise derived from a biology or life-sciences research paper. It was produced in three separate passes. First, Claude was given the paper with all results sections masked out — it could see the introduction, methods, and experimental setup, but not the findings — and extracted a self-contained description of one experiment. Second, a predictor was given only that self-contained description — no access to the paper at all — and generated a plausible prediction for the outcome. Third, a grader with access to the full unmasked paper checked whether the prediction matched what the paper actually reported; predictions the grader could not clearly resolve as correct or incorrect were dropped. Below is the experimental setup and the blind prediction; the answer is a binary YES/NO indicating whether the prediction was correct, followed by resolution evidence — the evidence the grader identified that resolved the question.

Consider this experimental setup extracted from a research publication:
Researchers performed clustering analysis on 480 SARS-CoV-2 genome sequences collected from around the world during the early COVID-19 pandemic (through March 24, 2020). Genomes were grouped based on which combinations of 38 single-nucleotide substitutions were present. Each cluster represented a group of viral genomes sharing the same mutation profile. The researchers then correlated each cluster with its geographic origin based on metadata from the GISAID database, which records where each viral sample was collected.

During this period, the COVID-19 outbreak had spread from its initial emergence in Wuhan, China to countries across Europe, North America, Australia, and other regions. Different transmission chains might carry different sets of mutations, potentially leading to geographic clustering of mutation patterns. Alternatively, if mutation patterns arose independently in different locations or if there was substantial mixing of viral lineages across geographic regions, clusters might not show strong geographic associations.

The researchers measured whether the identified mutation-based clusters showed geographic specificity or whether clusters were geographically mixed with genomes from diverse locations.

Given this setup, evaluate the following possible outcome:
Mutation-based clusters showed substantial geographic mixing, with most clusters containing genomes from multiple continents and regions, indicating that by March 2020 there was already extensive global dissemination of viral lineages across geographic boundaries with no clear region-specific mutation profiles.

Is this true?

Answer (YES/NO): NO